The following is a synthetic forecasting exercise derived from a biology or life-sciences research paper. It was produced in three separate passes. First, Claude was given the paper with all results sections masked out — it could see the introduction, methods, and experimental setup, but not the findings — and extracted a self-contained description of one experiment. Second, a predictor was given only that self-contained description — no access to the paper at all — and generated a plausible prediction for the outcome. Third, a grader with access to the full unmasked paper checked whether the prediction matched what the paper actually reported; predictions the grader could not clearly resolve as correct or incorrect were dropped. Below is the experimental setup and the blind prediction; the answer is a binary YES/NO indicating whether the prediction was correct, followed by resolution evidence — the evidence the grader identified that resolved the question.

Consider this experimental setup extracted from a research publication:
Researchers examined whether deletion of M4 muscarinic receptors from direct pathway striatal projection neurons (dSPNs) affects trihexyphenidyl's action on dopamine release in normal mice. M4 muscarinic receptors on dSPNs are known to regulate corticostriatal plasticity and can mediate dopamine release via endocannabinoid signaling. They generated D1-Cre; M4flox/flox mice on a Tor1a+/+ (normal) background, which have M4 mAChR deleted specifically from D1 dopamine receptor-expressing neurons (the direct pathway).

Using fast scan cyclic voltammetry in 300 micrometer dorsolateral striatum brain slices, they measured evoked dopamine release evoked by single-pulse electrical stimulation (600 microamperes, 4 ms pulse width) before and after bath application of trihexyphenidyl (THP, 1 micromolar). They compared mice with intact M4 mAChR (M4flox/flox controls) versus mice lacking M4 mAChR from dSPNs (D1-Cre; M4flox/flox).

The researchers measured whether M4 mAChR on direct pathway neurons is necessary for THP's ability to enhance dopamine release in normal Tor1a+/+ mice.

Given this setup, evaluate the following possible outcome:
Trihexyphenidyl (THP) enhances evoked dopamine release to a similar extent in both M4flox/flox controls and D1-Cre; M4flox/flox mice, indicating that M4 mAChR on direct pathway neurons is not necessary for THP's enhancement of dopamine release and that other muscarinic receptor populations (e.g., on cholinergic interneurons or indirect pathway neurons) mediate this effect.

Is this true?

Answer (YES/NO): YES